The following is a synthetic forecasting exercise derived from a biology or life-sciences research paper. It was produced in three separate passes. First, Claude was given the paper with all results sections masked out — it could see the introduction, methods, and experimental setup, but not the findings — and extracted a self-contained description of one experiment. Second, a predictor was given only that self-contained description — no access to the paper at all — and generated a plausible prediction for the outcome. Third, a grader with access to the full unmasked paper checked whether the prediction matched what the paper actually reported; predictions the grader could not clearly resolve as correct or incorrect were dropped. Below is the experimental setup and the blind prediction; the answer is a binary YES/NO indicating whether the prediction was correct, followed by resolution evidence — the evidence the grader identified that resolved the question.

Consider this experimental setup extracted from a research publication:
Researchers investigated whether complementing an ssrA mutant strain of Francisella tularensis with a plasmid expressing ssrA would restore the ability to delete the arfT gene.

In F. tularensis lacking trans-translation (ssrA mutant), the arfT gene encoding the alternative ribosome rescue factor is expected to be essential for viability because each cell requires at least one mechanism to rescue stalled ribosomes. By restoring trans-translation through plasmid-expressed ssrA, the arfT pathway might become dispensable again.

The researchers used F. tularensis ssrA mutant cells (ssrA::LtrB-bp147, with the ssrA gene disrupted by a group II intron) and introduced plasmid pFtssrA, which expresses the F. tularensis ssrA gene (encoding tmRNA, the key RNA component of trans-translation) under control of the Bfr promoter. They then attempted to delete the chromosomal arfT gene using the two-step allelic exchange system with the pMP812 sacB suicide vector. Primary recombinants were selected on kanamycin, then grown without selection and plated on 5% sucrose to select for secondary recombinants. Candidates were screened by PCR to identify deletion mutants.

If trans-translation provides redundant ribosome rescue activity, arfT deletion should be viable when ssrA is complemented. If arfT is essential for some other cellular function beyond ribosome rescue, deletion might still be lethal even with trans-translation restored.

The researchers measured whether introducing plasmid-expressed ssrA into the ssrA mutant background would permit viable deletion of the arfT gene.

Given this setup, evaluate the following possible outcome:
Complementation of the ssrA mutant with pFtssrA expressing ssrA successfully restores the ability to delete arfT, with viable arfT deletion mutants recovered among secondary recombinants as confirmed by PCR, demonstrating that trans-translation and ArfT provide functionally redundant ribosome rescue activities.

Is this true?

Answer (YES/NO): YES